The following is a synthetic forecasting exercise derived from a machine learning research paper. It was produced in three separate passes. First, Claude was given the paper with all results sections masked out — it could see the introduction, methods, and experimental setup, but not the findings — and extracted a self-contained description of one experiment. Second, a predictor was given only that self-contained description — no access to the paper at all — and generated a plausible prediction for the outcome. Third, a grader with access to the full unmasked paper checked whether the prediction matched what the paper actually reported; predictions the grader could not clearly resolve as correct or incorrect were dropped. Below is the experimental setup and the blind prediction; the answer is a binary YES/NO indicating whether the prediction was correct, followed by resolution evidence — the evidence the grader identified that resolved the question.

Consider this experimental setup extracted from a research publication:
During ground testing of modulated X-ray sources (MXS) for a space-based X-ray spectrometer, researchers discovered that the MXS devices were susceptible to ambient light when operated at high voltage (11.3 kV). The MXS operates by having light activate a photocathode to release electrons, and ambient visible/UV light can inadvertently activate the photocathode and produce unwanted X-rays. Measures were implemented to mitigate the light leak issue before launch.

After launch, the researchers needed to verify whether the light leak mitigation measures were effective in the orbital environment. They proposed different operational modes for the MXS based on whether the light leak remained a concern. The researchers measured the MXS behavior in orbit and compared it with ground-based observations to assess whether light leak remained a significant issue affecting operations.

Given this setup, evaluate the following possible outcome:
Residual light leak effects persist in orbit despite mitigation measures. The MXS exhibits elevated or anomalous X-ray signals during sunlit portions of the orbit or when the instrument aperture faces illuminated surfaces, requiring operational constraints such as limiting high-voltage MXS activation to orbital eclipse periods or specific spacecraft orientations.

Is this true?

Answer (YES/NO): YES